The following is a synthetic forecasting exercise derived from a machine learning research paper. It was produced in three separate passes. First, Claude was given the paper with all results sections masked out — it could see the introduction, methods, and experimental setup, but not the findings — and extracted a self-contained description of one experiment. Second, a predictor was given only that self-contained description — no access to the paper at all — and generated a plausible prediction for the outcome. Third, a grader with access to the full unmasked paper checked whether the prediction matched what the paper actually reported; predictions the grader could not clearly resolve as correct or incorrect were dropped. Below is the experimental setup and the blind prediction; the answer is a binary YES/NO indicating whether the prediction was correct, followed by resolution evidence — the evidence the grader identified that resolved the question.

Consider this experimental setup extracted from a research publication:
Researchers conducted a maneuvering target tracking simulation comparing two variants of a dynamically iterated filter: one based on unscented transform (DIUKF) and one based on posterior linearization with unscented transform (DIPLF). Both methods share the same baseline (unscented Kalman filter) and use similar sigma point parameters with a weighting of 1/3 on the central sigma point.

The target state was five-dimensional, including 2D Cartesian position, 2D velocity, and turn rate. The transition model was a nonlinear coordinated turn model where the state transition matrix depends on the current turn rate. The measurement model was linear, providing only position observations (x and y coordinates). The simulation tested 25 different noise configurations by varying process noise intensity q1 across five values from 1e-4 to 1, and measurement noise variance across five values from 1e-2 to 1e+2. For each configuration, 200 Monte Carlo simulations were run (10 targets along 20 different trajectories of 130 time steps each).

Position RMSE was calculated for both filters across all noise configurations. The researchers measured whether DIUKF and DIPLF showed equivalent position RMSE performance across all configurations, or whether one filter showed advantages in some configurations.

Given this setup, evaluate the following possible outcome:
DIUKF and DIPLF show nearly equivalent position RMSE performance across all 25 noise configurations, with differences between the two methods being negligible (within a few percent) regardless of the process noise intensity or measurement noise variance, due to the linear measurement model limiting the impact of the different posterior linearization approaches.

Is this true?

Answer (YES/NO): NO